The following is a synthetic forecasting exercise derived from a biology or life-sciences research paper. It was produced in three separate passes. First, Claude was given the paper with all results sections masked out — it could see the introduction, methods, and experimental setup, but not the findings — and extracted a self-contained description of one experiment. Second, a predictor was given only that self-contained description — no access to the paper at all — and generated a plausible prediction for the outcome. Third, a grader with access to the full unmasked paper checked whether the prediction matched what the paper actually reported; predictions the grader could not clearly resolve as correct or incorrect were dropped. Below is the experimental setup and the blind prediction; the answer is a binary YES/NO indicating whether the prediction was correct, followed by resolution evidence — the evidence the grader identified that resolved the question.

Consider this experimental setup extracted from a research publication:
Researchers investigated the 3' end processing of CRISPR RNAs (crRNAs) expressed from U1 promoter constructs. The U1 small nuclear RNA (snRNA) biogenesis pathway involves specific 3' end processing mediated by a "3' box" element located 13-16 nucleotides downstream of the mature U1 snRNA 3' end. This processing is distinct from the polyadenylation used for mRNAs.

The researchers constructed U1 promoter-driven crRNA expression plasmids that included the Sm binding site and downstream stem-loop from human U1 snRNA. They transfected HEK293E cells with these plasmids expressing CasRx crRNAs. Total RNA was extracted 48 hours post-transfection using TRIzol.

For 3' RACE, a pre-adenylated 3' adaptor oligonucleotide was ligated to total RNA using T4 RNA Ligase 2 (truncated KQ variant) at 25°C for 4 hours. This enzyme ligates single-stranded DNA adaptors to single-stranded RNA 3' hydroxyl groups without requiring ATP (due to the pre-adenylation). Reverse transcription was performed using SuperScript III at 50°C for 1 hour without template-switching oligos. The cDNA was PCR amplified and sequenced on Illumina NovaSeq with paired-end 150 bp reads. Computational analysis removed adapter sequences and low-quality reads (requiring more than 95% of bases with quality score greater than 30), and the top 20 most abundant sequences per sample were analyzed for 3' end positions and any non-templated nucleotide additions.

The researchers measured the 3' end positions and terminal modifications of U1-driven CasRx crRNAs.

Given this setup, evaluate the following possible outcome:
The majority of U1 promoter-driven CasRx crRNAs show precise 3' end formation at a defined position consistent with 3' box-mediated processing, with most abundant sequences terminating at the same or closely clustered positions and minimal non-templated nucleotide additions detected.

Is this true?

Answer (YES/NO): NO